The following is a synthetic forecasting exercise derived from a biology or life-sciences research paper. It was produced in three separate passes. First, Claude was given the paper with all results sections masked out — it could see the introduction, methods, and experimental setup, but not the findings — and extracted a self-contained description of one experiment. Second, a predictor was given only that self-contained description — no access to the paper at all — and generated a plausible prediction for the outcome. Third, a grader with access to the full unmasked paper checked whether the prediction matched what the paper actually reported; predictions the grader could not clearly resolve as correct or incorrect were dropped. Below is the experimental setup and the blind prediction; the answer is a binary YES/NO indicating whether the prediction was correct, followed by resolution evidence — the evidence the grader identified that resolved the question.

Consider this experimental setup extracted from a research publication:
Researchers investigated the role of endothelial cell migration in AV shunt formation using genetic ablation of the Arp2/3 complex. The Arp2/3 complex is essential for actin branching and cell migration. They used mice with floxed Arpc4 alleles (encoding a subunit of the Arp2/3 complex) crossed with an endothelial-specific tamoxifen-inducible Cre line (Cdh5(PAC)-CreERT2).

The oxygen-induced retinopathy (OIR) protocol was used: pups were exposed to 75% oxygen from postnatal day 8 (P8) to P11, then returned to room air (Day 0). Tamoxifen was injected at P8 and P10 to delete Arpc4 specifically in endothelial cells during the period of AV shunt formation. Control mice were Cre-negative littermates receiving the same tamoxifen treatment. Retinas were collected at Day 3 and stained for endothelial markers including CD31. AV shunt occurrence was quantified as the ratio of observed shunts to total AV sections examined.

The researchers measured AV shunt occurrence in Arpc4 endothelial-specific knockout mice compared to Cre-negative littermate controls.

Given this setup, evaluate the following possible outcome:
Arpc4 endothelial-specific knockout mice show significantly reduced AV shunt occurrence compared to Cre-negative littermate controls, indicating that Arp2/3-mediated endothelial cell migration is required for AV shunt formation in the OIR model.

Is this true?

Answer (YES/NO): NO